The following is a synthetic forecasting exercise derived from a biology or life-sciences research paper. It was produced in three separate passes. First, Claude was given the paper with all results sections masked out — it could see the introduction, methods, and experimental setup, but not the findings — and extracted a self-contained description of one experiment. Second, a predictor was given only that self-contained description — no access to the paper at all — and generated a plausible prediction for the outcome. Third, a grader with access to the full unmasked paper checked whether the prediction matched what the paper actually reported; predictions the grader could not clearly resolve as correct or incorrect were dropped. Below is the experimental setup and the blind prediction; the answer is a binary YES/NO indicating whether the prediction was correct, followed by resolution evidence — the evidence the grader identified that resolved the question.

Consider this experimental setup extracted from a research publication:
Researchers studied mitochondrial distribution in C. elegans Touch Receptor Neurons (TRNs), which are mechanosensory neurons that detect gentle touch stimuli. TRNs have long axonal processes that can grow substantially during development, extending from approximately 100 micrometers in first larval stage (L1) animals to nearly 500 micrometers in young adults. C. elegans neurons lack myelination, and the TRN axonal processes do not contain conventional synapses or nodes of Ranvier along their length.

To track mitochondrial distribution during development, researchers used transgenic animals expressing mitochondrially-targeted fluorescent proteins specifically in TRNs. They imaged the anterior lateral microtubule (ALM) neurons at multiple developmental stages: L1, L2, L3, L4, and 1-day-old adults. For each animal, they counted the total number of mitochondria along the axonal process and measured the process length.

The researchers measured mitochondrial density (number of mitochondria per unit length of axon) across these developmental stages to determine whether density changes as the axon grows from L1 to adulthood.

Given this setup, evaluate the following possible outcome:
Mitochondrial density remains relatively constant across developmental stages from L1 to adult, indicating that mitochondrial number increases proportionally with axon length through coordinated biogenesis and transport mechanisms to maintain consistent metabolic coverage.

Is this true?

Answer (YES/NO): YES